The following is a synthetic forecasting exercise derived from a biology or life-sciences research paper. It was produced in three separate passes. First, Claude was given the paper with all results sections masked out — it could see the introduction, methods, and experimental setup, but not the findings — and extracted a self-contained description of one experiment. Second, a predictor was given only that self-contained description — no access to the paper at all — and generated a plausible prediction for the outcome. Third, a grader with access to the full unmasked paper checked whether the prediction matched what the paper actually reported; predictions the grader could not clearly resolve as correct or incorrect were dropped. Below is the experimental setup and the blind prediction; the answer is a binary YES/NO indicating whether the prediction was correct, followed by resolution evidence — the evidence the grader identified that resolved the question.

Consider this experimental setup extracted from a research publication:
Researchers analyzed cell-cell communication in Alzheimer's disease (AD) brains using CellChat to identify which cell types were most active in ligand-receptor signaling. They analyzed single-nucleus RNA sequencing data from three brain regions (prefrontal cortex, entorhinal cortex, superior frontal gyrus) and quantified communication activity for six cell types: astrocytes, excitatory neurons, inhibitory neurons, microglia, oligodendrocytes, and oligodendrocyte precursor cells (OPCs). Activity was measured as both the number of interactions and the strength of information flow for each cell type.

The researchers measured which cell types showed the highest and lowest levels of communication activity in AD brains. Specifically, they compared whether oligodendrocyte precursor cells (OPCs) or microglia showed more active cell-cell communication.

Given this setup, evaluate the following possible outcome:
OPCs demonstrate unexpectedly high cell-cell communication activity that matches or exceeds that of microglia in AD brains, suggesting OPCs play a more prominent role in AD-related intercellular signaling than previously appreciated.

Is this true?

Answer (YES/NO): YES